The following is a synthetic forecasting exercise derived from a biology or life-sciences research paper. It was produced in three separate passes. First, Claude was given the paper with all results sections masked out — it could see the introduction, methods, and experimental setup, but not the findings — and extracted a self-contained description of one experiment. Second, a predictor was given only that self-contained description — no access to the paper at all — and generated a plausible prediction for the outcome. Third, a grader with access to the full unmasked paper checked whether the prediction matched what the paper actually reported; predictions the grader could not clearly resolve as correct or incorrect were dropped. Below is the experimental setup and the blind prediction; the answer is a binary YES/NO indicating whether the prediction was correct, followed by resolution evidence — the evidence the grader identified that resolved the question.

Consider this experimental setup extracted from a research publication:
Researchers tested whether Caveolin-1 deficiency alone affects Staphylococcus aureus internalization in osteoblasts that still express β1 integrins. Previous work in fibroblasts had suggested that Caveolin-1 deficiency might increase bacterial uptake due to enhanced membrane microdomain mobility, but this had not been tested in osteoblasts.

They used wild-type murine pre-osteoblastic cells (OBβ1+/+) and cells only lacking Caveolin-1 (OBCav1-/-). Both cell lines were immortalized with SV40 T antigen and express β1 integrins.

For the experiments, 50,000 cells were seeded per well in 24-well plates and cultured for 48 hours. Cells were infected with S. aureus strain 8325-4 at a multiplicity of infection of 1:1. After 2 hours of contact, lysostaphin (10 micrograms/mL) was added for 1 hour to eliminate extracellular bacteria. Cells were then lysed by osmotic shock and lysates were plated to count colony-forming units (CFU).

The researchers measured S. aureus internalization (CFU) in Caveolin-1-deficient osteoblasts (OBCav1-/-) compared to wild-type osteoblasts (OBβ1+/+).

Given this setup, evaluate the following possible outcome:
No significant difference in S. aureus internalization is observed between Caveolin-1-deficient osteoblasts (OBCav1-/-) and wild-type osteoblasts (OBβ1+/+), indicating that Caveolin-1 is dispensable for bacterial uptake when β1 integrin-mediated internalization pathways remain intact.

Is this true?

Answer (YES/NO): YES